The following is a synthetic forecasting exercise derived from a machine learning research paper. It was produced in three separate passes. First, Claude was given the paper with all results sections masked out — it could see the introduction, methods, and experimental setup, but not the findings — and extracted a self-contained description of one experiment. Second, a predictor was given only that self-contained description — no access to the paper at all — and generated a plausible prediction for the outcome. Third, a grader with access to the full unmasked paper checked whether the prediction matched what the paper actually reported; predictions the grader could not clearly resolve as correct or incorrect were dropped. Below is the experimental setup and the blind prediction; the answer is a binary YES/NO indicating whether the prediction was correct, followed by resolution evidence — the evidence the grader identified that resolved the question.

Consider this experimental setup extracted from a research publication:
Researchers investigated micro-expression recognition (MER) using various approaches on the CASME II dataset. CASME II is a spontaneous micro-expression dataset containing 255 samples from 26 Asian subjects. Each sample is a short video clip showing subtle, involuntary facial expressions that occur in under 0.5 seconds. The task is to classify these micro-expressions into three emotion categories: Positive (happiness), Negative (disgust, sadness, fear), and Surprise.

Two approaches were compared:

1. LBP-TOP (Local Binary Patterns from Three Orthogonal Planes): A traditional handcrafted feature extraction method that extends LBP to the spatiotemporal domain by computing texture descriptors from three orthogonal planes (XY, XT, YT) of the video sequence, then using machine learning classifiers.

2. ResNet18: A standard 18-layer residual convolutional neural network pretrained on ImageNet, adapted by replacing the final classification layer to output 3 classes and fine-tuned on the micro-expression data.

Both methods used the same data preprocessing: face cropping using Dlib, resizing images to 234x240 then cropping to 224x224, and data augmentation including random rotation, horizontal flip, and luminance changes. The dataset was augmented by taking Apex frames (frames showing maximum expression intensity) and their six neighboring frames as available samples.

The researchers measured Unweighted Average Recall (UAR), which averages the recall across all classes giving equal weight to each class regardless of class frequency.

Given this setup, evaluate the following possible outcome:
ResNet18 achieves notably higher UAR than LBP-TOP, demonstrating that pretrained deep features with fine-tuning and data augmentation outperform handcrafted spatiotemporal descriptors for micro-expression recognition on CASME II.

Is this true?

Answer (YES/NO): NO